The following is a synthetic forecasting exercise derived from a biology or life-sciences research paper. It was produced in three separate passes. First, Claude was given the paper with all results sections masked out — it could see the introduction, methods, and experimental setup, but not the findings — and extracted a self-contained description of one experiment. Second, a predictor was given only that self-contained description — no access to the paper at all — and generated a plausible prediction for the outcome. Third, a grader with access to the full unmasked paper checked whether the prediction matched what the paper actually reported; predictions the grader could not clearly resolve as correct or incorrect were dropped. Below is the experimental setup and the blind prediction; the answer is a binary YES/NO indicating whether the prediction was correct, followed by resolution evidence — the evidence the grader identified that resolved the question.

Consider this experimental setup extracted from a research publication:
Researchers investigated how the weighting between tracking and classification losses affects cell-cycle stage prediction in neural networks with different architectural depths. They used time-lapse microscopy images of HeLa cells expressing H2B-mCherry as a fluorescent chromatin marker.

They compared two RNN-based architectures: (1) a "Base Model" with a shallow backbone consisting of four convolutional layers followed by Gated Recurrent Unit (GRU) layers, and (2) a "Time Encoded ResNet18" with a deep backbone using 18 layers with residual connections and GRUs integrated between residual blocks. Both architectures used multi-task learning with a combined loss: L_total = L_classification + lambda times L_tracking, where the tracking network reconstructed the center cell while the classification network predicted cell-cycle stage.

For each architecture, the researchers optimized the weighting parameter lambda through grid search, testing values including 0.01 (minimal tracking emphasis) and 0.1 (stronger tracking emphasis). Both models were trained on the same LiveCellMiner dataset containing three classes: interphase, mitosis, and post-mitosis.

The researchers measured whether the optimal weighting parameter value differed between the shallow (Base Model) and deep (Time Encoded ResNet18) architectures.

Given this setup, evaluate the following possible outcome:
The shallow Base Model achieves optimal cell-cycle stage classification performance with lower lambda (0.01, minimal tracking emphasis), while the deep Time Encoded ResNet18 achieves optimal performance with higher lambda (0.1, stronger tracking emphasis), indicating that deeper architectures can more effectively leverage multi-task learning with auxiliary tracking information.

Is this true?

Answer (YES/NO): YES